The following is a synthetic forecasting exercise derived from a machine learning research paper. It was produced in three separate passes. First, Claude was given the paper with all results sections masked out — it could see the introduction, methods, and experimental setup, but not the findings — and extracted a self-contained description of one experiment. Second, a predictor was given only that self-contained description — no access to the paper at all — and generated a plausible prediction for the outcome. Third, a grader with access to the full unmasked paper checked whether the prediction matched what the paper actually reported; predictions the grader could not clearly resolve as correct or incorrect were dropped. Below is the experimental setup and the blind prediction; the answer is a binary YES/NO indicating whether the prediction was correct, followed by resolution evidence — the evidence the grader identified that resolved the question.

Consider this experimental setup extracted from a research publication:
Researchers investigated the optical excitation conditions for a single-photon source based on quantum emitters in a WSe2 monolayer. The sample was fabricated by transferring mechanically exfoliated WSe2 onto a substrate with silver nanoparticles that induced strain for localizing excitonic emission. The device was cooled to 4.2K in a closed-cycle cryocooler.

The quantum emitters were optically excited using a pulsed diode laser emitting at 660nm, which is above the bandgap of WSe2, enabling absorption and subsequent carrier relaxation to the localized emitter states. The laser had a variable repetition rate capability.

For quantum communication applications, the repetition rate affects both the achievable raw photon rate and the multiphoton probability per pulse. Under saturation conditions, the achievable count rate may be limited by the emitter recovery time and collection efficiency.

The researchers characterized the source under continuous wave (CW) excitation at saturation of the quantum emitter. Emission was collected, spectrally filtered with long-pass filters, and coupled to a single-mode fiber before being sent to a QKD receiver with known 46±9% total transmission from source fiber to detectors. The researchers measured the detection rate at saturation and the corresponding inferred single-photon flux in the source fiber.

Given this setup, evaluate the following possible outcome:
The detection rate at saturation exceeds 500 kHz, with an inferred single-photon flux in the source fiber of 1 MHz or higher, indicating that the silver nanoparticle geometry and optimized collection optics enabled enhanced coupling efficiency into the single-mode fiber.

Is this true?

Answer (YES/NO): YES